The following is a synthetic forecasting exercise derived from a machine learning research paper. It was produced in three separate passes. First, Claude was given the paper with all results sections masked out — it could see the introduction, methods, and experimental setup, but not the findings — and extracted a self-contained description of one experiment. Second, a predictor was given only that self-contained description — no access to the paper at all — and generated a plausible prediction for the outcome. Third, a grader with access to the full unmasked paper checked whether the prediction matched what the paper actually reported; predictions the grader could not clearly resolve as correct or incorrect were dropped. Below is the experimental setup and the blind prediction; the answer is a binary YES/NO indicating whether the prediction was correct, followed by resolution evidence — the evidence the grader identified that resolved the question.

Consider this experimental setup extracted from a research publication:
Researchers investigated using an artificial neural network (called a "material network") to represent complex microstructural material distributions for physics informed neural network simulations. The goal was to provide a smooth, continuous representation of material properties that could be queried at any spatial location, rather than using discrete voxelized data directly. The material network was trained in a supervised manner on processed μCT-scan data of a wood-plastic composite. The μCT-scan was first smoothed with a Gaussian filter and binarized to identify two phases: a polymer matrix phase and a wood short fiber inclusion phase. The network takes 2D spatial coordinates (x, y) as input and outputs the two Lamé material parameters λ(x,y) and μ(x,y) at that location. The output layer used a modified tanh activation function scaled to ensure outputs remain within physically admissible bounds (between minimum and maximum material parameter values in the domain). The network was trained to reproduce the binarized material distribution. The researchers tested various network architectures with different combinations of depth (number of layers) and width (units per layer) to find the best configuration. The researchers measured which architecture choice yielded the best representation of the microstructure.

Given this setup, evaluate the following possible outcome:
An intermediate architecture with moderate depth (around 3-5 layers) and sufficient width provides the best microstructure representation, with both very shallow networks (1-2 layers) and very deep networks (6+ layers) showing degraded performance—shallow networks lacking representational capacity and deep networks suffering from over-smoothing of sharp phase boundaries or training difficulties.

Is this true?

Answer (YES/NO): NO